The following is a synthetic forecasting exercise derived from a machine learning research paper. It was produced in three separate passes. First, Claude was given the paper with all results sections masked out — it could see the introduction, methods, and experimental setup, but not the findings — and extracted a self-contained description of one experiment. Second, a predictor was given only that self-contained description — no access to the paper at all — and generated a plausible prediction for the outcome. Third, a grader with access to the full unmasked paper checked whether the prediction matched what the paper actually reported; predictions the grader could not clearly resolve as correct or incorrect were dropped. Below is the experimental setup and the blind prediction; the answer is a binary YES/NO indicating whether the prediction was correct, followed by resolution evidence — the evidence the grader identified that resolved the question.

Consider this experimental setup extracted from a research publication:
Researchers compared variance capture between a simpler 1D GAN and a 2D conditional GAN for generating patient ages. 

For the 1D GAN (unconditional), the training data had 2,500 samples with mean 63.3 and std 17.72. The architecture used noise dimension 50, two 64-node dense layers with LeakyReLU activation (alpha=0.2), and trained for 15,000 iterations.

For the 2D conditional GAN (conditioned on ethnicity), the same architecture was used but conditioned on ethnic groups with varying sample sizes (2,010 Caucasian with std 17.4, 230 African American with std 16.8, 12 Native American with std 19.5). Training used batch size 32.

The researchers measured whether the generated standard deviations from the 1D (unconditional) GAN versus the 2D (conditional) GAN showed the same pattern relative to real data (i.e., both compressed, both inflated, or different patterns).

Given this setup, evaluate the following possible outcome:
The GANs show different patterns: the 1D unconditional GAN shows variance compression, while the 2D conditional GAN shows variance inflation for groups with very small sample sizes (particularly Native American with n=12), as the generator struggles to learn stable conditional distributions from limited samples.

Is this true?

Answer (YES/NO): NO